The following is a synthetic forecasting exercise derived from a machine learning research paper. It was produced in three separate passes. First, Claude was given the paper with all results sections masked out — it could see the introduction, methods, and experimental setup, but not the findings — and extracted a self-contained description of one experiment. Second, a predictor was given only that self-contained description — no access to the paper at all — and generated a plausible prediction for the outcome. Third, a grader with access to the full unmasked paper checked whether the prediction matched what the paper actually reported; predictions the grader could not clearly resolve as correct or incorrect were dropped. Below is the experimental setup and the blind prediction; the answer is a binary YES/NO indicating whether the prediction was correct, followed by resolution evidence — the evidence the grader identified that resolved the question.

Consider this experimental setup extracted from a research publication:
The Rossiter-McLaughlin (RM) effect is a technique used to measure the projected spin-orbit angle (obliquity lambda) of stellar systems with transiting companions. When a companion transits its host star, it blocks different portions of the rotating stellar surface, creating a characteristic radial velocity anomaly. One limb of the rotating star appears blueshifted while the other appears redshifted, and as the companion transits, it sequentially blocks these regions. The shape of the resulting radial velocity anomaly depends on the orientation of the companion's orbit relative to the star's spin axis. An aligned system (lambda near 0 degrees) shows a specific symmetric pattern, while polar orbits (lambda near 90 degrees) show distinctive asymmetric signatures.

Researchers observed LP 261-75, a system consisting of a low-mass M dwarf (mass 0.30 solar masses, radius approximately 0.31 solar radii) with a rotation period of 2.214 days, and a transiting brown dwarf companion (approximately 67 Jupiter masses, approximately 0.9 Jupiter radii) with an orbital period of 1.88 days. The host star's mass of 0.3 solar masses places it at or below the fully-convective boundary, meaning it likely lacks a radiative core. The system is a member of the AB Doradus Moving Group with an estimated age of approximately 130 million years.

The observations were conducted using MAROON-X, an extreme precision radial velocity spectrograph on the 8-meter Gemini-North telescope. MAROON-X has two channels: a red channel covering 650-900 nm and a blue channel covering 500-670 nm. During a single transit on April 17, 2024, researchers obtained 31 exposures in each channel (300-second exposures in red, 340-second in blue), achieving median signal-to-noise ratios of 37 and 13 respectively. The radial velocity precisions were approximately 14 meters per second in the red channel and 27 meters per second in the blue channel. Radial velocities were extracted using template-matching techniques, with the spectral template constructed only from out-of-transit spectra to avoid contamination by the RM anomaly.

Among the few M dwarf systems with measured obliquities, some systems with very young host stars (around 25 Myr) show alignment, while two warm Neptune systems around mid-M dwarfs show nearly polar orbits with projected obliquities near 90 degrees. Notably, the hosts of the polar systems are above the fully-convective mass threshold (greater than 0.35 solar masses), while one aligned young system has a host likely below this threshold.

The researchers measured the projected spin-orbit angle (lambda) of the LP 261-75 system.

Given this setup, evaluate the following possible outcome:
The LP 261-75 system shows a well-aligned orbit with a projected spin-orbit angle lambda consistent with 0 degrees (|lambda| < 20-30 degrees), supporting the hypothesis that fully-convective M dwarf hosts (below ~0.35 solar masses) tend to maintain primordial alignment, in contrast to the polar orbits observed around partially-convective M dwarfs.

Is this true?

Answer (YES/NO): YES